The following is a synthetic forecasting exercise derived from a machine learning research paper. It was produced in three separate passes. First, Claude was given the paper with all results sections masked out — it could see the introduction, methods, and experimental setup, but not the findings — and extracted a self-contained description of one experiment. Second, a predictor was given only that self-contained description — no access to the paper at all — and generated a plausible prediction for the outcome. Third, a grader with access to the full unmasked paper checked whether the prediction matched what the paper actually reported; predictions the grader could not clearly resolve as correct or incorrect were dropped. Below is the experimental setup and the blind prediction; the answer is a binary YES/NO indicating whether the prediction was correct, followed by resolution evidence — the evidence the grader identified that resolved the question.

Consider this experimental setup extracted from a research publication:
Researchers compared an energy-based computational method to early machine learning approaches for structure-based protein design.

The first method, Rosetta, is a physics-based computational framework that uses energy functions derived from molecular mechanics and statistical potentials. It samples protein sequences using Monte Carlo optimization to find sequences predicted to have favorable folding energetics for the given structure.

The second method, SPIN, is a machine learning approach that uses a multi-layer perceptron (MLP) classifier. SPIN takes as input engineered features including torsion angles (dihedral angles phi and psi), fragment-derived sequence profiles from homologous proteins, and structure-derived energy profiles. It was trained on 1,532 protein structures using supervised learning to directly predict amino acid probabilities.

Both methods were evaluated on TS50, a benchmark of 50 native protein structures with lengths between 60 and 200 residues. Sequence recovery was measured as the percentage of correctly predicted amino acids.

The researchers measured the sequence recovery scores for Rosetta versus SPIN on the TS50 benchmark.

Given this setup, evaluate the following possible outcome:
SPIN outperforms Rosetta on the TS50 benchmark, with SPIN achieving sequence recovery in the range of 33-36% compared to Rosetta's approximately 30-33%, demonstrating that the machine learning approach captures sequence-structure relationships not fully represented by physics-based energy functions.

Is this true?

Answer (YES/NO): NO